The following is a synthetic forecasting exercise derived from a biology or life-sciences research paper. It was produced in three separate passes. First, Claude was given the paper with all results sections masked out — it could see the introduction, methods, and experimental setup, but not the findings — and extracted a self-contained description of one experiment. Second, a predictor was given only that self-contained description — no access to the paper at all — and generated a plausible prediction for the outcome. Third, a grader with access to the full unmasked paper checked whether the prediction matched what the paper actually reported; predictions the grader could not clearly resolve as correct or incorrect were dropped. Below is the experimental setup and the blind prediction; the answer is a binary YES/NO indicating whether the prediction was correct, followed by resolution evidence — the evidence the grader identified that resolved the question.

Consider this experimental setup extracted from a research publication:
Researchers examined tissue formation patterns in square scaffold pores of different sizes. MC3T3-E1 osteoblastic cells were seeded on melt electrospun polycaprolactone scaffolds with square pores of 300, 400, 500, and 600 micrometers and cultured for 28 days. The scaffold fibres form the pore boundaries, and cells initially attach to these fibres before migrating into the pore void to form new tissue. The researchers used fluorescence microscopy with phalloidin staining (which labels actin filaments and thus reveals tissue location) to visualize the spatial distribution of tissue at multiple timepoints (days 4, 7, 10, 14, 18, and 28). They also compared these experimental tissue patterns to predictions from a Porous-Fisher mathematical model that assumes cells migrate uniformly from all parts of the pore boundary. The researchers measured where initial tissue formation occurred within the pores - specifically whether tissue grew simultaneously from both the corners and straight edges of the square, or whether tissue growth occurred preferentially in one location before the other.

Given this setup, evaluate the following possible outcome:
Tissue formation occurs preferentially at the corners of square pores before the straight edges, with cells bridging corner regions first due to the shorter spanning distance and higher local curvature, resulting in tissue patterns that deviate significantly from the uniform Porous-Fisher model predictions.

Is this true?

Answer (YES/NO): YES